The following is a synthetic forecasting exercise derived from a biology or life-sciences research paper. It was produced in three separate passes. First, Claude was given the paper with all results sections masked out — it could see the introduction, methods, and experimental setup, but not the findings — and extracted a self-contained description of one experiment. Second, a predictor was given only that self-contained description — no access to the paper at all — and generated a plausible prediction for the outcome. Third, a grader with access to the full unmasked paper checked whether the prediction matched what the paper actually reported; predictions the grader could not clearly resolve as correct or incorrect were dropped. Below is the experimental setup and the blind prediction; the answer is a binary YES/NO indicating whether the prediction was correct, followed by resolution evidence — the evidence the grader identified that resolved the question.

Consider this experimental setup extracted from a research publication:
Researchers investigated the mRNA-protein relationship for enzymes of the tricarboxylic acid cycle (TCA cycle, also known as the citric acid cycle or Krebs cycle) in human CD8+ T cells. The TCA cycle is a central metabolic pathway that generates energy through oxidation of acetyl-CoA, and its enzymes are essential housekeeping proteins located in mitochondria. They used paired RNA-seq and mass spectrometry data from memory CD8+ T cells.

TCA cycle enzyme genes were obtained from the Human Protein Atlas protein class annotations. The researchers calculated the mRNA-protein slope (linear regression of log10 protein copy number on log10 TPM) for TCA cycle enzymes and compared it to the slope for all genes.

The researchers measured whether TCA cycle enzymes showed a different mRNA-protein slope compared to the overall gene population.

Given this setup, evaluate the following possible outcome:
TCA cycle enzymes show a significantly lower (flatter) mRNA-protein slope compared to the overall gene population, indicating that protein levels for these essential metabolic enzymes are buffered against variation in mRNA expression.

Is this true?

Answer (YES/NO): NO